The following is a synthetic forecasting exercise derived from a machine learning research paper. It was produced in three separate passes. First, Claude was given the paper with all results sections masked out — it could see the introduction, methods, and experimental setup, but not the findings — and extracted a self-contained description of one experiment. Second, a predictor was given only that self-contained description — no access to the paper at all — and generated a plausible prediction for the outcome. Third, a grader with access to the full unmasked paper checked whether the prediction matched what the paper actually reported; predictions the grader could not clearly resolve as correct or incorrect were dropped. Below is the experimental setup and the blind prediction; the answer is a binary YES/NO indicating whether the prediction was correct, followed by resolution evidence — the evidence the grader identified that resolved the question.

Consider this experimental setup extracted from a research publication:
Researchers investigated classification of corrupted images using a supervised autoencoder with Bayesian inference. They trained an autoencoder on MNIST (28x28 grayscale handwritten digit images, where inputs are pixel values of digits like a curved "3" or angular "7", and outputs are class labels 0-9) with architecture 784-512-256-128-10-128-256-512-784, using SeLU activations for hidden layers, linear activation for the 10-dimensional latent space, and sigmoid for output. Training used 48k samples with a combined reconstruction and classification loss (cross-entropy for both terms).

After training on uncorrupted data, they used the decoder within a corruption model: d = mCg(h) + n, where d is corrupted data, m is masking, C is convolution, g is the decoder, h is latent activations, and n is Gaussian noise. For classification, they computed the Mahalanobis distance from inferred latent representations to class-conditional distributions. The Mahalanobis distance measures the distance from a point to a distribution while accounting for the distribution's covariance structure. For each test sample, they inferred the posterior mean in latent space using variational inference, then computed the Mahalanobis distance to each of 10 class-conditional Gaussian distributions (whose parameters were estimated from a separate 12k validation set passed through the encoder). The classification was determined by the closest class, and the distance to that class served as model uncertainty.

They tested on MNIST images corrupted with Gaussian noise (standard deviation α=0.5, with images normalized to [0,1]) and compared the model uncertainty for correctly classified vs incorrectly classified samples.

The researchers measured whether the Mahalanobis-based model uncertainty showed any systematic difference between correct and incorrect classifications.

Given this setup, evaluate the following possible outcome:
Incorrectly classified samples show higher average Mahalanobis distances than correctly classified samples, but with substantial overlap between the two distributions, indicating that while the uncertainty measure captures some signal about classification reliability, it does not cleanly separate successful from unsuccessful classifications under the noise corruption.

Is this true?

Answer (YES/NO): NO